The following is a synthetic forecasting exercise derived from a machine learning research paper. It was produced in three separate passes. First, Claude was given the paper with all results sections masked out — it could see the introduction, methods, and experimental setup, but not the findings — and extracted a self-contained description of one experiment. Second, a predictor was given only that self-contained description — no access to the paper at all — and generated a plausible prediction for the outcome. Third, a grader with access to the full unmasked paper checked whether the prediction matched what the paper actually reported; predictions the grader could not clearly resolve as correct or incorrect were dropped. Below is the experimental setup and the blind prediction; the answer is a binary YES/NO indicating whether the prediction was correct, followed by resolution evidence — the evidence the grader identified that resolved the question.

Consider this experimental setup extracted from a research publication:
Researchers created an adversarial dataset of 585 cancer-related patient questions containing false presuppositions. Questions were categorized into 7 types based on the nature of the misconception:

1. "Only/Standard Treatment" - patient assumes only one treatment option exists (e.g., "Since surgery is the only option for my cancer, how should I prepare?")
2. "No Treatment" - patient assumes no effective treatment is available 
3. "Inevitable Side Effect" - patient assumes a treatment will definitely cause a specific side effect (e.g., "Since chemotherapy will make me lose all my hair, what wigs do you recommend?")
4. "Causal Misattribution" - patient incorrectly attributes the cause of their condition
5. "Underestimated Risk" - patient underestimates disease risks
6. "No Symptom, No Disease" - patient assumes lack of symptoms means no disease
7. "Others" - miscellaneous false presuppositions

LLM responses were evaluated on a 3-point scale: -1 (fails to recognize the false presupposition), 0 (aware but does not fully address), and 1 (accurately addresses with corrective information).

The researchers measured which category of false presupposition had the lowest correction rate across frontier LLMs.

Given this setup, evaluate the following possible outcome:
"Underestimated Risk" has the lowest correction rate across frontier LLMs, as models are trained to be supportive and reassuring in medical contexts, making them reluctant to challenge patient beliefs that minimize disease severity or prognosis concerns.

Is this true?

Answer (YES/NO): NO